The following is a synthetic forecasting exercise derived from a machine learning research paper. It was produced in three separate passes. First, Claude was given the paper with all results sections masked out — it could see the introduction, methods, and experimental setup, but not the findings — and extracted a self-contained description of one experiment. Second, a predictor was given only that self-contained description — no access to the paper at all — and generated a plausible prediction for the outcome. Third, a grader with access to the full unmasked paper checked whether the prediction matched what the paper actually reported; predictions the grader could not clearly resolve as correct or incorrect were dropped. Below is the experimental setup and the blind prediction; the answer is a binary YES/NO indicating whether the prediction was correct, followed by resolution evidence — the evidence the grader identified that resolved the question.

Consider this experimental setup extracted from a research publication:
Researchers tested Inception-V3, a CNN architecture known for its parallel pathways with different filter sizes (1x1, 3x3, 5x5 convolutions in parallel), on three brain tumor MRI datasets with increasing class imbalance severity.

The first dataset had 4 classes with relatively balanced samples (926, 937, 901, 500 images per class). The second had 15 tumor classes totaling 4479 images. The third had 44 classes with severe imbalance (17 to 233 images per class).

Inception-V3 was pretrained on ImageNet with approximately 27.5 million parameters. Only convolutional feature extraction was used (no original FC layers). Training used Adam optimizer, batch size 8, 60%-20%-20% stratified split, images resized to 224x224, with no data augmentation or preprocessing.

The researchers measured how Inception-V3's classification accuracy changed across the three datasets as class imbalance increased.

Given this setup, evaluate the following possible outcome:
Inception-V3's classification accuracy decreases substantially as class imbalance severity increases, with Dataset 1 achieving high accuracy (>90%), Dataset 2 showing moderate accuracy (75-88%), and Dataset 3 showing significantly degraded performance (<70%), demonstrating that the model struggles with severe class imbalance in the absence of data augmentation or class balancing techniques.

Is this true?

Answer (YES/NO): NO